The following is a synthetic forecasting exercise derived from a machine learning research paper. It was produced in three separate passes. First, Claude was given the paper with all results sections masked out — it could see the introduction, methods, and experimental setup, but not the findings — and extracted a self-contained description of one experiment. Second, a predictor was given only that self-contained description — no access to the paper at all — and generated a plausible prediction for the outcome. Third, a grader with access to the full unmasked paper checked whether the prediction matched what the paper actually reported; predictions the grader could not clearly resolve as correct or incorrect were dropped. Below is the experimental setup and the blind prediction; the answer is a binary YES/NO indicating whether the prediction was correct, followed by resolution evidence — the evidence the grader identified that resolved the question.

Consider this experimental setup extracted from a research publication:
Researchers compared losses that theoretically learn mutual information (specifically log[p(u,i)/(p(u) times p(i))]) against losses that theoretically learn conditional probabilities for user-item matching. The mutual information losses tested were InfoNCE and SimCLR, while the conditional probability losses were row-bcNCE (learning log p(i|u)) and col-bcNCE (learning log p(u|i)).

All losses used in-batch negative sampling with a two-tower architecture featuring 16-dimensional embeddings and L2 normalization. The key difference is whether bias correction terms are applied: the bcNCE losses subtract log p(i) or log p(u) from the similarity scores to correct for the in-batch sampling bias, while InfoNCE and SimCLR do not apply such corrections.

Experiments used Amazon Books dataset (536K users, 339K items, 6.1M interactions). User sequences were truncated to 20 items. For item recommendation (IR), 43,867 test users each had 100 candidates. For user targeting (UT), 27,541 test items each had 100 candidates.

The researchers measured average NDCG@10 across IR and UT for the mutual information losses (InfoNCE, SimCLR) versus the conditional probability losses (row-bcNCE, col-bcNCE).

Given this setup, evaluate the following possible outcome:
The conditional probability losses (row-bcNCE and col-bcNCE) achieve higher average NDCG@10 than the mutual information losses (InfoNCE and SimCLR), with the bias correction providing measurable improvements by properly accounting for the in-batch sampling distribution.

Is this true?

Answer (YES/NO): NO